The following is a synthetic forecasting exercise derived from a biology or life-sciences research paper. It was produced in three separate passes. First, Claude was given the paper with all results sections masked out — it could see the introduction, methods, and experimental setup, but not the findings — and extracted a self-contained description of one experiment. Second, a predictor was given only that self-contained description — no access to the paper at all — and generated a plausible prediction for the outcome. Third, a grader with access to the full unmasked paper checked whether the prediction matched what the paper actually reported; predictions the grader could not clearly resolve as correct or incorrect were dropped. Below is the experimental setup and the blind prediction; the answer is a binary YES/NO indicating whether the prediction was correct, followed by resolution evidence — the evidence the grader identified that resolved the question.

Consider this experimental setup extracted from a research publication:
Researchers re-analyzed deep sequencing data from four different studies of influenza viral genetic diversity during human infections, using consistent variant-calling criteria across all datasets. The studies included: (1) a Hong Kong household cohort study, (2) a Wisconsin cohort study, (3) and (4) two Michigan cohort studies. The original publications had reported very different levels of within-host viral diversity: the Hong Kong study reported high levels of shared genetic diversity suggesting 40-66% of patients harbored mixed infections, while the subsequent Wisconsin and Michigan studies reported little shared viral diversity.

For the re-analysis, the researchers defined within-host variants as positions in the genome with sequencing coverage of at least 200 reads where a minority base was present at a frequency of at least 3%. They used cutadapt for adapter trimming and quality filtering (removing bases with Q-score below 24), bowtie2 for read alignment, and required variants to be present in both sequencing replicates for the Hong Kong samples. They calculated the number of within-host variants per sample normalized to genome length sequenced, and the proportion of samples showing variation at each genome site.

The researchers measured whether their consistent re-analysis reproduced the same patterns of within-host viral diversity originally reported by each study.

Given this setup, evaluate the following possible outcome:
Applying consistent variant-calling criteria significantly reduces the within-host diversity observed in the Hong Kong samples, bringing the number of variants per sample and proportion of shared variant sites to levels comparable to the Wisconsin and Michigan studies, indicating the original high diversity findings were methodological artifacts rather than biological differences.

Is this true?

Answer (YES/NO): NO